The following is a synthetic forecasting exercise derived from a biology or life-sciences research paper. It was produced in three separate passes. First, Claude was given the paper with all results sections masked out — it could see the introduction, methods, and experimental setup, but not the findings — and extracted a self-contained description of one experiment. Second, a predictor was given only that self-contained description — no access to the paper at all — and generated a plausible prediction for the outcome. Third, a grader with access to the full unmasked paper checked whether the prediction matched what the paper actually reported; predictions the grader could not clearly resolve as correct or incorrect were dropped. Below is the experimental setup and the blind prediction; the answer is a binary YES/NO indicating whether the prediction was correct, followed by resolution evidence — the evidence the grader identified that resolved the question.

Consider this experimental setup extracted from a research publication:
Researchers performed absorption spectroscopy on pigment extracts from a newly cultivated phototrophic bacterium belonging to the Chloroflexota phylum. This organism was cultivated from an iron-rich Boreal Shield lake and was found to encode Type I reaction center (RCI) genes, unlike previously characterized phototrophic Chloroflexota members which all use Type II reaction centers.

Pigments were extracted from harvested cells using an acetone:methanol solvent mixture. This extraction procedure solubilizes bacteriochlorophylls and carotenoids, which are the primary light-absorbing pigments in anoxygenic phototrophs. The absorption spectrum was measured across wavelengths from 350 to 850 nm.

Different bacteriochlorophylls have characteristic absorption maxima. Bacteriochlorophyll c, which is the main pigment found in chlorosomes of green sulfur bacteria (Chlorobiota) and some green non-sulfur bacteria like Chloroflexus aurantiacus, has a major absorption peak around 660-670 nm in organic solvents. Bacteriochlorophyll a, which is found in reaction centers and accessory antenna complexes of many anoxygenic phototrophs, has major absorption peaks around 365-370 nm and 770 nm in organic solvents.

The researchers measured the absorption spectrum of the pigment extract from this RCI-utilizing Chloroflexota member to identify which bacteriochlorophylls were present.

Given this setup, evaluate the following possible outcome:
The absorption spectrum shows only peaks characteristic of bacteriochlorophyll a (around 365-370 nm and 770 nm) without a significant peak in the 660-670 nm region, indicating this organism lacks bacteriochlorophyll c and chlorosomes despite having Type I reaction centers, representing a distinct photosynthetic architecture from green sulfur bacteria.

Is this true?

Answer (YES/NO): NO